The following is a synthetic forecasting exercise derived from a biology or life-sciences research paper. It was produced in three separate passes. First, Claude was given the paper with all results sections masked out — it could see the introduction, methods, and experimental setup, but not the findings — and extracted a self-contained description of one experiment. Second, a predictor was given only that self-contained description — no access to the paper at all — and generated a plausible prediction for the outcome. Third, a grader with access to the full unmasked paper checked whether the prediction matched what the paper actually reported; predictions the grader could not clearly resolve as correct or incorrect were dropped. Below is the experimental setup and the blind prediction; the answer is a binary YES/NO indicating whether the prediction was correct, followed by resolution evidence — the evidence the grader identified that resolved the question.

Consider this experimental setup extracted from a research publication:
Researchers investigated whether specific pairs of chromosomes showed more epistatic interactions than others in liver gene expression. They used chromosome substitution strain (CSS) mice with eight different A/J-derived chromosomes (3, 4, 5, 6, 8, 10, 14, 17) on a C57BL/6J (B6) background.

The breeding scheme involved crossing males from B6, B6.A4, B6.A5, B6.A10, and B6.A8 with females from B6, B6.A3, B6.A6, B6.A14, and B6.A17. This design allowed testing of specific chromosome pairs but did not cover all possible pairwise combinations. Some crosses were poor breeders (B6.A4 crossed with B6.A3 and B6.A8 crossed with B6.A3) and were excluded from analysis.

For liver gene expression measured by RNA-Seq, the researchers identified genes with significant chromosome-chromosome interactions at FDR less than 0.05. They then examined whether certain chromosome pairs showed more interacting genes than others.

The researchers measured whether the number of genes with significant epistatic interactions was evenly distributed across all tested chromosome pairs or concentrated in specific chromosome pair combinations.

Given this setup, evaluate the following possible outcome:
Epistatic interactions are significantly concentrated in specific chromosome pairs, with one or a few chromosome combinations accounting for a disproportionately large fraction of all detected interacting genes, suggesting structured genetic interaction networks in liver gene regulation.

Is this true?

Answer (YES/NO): YES